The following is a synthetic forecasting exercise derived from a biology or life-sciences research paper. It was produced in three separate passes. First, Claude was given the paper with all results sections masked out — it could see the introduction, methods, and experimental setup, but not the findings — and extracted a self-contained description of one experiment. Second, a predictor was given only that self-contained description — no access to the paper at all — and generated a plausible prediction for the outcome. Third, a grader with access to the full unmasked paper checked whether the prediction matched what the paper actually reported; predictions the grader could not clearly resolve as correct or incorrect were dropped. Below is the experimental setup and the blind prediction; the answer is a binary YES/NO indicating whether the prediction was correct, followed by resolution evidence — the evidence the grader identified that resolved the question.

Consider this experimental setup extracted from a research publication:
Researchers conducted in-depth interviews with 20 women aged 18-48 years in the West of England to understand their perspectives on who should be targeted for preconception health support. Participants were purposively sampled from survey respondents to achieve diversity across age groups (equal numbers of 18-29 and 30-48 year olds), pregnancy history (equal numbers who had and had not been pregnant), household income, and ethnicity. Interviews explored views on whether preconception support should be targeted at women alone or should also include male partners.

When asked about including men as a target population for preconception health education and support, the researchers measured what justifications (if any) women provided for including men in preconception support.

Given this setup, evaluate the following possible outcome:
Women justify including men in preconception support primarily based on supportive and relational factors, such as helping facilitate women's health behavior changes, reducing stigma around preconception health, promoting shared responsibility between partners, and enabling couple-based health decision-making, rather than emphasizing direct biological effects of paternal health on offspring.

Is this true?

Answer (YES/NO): YES